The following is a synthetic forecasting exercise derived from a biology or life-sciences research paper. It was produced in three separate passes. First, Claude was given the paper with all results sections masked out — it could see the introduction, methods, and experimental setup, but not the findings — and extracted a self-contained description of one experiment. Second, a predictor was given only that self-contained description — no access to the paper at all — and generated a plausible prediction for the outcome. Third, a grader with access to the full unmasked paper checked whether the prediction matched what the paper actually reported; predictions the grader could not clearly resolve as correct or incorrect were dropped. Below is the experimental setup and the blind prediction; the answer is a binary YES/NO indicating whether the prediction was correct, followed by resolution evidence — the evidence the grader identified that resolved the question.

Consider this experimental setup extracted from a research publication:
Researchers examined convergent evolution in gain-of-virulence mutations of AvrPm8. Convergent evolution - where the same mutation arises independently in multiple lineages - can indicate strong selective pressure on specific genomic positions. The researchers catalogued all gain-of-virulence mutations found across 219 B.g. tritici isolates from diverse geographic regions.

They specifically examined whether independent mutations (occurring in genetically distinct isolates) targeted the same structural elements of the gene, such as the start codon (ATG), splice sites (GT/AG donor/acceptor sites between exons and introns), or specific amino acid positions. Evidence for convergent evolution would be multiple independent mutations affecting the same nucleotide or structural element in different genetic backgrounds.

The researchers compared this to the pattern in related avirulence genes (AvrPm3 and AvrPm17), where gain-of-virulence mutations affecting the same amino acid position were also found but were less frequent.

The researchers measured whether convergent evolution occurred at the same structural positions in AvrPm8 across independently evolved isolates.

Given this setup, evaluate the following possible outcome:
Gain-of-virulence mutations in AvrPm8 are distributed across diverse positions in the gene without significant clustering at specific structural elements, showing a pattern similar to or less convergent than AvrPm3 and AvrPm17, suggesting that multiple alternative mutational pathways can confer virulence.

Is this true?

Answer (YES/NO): NO